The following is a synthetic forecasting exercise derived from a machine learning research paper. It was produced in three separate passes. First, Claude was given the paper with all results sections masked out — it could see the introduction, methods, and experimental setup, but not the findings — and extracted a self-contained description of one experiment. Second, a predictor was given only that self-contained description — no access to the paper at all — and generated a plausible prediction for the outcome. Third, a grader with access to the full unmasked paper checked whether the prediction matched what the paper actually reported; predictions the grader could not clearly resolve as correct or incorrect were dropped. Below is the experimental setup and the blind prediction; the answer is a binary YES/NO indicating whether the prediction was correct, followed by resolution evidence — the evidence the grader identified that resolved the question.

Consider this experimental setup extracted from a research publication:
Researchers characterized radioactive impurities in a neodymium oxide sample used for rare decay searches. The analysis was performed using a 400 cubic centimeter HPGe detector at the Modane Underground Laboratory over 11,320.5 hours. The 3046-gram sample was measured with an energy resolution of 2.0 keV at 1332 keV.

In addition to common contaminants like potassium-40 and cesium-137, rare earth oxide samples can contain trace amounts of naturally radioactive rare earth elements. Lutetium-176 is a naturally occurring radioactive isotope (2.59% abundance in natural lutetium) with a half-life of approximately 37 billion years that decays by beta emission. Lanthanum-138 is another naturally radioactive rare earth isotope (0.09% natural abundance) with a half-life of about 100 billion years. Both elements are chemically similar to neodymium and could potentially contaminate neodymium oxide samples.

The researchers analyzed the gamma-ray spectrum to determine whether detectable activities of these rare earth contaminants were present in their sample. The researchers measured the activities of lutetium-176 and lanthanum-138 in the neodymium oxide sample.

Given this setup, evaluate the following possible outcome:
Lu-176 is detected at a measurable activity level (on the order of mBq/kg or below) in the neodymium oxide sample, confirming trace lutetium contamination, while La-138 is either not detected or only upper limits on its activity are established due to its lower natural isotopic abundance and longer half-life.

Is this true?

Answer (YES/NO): NO